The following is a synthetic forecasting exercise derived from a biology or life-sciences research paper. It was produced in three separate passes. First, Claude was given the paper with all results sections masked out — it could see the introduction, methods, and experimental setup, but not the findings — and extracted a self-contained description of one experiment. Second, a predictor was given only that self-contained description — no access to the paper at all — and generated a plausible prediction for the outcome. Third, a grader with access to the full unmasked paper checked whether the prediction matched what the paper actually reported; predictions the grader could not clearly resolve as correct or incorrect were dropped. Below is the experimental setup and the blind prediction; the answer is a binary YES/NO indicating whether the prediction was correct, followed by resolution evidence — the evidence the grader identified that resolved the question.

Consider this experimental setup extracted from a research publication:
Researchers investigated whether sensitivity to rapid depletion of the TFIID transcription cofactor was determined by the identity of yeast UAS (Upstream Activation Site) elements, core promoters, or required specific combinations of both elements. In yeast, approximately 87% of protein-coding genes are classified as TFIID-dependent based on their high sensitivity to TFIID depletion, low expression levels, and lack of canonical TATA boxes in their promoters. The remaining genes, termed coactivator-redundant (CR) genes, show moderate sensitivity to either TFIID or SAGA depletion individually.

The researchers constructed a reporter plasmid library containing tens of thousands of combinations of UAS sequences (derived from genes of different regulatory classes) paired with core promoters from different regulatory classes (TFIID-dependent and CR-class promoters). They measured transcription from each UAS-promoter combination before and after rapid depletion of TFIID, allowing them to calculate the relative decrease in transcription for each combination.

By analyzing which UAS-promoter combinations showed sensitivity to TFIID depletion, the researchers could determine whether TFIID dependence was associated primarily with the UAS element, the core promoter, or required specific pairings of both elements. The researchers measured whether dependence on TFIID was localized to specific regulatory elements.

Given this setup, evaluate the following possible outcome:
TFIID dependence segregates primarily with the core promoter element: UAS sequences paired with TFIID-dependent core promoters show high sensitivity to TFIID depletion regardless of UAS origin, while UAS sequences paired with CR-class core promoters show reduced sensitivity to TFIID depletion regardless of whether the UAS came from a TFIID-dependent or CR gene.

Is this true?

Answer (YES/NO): YES